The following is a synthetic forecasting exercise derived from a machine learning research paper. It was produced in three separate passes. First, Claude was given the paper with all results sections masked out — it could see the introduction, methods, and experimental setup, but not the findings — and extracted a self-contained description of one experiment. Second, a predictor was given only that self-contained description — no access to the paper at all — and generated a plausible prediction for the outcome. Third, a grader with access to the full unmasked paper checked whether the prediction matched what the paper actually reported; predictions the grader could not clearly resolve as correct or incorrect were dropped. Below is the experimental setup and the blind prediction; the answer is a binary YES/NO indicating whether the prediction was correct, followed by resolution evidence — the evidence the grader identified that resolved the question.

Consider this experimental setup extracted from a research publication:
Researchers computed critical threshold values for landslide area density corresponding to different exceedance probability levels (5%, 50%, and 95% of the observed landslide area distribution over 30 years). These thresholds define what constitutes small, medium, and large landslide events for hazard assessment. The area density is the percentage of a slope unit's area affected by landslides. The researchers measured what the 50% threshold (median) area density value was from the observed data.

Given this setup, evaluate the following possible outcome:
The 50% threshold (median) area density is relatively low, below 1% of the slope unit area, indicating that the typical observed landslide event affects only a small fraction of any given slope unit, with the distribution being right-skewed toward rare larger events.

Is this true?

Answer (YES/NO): YES